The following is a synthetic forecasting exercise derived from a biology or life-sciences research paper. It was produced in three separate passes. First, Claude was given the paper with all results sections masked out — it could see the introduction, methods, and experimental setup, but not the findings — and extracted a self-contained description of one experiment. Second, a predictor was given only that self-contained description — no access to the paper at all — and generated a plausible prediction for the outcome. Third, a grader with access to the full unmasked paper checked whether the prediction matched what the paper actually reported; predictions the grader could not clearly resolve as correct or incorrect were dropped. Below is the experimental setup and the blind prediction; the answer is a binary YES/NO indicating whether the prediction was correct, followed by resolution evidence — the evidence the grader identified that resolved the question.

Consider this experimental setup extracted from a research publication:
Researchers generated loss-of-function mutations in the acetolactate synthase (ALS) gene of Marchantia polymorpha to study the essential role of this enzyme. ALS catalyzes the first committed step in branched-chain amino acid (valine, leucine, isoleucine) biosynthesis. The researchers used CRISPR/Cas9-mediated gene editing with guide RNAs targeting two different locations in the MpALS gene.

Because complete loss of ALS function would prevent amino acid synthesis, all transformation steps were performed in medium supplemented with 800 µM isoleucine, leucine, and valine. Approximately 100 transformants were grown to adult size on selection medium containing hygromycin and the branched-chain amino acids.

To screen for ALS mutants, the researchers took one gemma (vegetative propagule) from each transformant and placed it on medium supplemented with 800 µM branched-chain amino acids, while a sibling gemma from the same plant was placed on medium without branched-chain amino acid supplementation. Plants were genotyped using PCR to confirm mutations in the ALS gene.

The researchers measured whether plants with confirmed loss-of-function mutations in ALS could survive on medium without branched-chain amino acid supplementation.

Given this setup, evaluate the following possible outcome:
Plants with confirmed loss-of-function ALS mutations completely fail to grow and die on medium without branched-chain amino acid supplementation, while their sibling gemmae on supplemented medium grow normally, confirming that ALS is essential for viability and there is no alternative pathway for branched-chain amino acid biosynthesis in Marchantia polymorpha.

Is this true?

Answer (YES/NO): YES